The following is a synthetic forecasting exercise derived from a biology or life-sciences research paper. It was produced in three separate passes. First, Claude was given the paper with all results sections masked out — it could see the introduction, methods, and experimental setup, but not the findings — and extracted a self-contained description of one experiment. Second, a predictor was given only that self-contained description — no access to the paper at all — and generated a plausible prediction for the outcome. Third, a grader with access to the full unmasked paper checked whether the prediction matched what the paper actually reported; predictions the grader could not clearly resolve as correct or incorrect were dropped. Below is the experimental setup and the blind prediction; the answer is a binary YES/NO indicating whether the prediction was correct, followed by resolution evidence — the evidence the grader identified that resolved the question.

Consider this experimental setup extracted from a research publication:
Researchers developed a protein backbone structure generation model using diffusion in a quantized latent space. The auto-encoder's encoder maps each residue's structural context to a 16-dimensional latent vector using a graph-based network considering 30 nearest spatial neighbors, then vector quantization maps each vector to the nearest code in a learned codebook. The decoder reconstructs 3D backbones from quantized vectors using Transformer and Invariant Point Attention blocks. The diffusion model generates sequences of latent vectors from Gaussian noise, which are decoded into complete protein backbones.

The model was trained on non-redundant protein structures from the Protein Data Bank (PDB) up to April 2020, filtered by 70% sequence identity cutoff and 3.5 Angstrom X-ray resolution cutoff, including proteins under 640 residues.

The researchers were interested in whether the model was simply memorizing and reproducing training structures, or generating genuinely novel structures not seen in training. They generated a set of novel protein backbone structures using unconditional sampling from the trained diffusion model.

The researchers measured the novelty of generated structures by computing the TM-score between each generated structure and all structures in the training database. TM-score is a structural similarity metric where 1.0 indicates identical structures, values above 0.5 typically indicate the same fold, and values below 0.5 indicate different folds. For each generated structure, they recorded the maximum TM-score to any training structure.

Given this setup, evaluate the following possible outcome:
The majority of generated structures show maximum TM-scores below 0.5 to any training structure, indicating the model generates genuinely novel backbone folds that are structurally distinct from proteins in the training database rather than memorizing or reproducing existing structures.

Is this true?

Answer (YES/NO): NO